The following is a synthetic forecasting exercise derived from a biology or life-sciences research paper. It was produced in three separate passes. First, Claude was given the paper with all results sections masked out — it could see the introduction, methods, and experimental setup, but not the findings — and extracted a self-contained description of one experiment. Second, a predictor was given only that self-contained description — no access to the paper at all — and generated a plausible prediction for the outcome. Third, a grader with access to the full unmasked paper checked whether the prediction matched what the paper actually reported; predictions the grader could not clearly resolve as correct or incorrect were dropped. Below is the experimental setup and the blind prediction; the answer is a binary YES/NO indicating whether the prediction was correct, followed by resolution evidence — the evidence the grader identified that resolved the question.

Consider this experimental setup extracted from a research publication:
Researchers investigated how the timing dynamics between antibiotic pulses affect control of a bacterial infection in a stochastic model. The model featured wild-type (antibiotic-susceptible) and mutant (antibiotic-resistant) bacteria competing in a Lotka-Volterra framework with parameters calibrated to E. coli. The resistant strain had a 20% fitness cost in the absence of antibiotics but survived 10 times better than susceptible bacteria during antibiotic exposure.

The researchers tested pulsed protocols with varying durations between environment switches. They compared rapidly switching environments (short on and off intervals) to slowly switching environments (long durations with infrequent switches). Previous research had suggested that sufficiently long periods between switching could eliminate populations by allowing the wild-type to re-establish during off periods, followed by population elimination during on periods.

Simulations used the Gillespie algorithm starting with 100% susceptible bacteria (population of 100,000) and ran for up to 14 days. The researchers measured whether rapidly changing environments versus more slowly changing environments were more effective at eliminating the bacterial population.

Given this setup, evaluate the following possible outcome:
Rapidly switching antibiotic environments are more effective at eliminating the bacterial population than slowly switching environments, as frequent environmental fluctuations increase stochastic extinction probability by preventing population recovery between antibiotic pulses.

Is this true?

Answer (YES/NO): NO